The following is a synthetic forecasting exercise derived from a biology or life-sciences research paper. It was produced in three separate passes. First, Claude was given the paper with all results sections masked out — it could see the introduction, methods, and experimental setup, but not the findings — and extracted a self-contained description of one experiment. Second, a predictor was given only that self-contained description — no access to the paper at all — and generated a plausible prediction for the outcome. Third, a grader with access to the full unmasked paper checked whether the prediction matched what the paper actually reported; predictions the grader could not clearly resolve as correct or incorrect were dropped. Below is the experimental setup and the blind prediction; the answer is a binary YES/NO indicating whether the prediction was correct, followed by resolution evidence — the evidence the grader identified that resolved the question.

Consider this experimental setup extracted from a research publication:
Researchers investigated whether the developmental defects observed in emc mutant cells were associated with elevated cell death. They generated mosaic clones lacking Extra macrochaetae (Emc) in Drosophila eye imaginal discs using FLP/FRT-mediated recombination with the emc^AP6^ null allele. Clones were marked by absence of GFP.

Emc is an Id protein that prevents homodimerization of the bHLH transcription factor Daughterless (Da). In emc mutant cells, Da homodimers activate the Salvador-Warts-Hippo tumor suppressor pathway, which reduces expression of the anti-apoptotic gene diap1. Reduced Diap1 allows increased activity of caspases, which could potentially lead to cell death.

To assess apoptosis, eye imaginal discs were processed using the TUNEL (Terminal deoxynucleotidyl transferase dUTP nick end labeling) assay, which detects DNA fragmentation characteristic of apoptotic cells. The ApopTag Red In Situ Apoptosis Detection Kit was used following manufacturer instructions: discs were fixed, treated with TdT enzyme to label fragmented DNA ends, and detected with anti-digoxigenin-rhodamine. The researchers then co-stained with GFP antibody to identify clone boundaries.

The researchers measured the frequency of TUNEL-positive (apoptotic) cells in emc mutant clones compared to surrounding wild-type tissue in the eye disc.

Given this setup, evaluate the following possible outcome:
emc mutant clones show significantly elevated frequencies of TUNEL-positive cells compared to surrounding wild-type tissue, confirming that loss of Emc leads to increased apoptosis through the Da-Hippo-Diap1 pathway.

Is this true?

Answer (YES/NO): NO